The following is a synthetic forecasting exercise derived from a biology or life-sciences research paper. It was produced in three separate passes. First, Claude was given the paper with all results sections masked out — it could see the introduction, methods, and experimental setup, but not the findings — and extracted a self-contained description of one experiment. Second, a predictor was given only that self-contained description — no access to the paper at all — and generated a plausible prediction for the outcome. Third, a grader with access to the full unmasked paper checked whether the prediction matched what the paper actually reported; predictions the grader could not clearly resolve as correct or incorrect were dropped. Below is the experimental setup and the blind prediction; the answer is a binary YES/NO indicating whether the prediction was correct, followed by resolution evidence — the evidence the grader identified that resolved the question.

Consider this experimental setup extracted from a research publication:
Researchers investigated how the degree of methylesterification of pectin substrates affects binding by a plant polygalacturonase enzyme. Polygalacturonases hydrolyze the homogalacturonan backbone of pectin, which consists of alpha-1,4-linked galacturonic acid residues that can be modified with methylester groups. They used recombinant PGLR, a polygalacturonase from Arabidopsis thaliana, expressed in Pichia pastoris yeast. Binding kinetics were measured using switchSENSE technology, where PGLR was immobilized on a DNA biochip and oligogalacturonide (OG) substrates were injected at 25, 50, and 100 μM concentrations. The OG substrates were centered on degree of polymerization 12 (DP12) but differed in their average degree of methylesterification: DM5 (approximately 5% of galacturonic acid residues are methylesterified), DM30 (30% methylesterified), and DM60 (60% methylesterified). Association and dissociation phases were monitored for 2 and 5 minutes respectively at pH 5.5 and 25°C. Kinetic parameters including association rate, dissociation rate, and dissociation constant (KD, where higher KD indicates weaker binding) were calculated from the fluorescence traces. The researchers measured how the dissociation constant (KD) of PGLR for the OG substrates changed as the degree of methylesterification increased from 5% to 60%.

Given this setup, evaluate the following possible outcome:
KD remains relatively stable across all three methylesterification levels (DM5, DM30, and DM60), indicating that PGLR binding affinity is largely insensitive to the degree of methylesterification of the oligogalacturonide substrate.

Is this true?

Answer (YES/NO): NO